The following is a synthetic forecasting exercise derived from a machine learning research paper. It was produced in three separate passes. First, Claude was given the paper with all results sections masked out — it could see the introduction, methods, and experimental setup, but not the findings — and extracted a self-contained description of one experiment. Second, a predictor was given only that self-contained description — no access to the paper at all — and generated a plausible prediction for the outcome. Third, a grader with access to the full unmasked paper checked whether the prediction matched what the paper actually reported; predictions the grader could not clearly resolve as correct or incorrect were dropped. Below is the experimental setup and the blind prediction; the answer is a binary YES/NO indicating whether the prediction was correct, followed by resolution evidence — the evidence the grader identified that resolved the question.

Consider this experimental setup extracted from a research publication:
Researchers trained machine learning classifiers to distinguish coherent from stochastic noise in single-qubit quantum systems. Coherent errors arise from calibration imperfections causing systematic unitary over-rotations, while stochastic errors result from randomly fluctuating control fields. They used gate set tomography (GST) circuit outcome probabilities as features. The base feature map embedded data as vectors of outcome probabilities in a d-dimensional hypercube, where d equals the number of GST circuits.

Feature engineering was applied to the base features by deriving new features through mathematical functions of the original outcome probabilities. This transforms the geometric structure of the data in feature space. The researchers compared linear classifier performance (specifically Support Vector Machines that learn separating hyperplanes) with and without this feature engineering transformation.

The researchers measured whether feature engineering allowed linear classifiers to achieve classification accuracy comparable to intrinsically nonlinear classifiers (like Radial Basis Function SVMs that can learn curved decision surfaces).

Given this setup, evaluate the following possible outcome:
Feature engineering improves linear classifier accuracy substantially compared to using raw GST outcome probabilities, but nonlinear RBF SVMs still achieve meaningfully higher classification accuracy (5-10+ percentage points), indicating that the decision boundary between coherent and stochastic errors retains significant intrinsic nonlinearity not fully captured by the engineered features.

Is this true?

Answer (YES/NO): NO